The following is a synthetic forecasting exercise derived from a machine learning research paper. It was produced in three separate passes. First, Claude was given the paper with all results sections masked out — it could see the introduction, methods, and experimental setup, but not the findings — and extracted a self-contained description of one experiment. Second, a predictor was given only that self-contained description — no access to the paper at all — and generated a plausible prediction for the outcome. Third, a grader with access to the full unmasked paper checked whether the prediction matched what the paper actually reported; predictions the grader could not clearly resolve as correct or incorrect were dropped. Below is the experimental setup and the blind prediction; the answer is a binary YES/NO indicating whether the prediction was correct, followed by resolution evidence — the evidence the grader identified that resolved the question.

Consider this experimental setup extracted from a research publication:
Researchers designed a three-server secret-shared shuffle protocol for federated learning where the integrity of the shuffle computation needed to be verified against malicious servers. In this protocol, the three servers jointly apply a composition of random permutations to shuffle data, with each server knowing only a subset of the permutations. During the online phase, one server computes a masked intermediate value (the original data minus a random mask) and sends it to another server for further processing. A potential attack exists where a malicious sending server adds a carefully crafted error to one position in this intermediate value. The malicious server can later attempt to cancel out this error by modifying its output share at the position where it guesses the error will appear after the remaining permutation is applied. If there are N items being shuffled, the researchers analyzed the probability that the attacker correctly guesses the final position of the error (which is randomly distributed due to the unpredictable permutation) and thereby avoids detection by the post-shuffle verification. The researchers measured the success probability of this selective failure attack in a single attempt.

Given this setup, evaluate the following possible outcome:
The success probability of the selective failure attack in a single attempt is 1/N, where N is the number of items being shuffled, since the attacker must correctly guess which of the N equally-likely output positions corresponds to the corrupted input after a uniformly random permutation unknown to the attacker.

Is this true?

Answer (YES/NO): YES